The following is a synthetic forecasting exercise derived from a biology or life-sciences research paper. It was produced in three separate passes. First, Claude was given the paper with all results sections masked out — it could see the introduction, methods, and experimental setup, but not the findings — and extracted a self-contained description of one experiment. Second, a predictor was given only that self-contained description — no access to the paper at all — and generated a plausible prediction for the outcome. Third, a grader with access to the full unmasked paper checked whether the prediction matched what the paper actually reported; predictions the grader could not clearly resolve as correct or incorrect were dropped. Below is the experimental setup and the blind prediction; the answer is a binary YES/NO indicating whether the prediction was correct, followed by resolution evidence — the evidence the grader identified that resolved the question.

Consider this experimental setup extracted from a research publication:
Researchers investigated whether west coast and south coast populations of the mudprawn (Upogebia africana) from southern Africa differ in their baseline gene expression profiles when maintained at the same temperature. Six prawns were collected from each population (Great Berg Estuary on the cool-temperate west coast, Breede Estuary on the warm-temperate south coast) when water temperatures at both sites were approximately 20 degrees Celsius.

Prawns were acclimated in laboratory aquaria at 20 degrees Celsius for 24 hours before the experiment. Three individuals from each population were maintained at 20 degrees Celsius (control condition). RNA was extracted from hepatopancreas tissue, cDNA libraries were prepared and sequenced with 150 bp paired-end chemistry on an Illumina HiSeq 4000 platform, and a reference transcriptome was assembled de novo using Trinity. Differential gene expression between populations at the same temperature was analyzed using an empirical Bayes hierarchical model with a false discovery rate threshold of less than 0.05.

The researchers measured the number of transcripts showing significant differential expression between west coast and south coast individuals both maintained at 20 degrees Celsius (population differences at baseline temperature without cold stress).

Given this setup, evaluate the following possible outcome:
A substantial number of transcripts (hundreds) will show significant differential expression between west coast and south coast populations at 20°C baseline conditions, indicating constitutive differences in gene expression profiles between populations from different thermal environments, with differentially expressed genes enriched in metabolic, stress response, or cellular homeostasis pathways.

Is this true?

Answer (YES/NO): YES